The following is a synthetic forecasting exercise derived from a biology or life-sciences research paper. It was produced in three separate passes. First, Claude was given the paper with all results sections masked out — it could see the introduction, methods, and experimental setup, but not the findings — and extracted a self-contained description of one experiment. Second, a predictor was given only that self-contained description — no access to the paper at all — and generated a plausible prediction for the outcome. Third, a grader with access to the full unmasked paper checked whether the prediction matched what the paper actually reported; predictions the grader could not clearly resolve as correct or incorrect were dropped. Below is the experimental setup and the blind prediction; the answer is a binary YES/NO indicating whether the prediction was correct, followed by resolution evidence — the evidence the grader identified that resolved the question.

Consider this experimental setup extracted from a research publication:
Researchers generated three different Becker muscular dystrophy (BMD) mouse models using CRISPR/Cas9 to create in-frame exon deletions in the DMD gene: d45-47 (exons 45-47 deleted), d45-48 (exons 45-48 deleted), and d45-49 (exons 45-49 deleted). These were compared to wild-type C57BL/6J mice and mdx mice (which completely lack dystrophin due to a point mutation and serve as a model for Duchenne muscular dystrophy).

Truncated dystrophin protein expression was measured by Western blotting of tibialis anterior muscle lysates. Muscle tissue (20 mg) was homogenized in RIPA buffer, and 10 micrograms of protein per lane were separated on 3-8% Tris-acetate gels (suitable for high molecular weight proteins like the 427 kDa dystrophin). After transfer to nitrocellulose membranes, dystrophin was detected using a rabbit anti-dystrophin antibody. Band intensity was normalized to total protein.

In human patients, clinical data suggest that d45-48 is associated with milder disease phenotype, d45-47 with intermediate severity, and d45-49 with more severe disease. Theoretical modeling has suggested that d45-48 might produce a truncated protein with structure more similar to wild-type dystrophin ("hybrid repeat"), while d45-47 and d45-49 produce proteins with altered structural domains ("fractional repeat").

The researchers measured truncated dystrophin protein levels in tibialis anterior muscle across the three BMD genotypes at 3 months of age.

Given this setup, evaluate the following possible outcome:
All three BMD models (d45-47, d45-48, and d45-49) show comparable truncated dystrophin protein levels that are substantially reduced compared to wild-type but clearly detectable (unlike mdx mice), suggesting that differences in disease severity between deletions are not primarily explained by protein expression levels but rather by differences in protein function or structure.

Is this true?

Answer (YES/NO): YES